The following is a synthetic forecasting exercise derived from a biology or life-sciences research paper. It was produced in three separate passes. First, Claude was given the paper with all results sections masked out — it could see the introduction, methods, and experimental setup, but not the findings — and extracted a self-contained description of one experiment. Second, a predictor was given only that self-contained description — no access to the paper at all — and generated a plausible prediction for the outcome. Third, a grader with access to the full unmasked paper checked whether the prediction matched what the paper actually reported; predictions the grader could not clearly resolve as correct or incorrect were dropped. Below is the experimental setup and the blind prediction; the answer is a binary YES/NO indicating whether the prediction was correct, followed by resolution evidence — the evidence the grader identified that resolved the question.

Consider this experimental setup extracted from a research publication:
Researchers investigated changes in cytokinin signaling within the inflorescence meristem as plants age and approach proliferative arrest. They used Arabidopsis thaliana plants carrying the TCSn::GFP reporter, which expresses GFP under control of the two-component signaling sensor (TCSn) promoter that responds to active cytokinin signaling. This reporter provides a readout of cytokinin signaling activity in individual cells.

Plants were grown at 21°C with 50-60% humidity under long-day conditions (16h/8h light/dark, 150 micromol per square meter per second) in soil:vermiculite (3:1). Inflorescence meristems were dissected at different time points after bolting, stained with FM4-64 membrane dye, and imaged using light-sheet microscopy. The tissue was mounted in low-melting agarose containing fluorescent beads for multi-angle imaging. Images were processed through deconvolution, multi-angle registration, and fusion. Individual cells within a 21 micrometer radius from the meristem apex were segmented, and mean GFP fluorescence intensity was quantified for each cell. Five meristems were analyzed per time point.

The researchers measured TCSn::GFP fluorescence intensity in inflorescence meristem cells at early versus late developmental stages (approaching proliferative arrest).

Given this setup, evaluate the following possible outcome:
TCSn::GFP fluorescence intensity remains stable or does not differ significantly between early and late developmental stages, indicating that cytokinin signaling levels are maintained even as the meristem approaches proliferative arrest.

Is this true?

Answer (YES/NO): NO